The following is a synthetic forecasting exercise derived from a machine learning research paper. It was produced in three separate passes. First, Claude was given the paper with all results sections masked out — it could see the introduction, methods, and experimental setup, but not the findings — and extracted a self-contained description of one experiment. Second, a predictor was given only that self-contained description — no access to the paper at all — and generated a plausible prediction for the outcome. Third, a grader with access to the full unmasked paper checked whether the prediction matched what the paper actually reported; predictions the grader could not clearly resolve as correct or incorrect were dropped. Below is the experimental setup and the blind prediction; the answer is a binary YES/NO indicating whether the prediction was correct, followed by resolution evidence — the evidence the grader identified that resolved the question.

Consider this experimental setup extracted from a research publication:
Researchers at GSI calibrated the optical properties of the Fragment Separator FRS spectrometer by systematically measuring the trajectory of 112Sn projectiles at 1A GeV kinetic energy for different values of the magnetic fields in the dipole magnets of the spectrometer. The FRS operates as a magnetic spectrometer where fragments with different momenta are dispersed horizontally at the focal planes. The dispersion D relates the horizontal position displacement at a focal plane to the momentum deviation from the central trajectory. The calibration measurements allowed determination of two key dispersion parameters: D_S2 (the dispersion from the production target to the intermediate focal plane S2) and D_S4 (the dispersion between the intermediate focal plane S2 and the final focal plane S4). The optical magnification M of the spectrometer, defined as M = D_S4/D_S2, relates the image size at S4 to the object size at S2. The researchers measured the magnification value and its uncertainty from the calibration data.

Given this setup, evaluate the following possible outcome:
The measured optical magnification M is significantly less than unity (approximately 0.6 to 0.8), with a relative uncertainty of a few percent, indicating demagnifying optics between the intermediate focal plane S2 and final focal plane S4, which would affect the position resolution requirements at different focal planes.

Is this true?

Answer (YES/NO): NO